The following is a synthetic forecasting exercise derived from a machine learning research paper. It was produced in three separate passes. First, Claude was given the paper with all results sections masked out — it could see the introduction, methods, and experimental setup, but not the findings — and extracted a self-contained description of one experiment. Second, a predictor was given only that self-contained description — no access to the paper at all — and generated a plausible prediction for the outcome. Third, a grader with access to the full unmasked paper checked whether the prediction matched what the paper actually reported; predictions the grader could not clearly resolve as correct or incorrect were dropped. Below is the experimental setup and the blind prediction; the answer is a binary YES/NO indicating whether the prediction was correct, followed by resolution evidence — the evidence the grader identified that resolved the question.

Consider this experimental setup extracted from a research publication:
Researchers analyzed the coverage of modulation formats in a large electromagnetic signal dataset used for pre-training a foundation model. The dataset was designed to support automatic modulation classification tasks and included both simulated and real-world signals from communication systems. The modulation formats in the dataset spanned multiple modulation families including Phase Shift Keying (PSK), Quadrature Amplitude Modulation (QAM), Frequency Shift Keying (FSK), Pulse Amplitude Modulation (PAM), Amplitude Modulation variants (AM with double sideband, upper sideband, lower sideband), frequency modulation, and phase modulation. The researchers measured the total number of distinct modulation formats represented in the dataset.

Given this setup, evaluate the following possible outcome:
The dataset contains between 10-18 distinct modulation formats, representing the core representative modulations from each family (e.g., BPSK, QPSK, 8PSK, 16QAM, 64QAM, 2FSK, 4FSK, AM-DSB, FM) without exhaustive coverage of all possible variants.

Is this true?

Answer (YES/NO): NO